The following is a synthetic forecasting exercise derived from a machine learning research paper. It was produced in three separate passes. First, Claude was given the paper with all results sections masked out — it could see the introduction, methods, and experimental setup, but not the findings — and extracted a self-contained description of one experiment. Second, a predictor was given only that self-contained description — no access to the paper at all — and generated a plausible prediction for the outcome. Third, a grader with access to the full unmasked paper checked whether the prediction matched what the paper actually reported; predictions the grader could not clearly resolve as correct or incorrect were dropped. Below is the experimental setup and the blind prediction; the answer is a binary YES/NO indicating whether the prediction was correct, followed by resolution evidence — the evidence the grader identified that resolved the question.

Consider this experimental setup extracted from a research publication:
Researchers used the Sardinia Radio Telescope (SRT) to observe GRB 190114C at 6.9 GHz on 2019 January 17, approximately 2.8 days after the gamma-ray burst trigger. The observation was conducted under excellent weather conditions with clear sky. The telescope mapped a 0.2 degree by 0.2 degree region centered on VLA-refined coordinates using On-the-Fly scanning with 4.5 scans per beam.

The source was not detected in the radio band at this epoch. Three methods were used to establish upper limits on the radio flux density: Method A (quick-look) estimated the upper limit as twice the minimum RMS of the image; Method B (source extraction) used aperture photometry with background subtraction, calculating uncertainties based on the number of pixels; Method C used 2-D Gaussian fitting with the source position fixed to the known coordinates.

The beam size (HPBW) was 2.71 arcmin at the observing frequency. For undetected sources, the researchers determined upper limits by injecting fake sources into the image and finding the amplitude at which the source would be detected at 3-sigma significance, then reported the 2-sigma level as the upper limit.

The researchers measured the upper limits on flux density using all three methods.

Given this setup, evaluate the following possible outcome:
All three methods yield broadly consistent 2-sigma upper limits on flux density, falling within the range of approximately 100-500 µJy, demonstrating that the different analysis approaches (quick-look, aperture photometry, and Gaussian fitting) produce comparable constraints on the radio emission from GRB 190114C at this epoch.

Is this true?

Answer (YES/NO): NO